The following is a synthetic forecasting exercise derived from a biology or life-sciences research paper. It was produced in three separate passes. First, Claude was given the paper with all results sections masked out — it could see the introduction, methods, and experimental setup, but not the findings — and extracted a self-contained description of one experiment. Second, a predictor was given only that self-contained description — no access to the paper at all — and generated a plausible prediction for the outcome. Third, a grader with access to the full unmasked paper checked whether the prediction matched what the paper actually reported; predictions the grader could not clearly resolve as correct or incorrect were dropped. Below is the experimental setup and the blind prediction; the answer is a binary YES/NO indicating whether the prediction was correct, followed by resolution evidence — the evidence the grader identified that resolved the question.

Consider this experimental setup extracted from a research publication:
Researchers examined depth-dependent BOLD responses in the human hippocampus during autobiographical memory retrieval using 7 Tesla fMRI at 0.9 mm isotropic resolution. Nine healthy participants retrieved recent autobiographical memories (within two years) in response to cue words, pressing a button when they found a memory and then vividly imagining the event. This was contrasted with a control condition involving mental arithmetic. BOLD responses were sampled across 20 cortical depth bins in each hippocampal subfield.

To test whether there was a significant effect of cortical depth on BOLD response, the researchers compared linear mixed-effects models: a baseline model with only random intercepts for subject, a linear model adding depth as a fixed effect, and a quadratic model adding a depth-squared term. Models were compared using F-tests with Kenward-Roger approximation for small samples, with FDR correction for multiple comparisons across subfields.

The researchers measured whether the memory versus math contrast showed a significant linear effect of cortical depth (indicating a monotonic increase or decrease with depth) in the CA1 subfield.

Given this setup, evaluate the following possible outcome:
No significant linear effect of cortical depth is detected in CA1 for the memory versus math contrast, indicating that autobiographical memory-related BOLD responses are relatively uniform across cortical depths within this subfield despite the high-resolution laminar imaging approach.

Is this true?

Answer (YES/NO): NO